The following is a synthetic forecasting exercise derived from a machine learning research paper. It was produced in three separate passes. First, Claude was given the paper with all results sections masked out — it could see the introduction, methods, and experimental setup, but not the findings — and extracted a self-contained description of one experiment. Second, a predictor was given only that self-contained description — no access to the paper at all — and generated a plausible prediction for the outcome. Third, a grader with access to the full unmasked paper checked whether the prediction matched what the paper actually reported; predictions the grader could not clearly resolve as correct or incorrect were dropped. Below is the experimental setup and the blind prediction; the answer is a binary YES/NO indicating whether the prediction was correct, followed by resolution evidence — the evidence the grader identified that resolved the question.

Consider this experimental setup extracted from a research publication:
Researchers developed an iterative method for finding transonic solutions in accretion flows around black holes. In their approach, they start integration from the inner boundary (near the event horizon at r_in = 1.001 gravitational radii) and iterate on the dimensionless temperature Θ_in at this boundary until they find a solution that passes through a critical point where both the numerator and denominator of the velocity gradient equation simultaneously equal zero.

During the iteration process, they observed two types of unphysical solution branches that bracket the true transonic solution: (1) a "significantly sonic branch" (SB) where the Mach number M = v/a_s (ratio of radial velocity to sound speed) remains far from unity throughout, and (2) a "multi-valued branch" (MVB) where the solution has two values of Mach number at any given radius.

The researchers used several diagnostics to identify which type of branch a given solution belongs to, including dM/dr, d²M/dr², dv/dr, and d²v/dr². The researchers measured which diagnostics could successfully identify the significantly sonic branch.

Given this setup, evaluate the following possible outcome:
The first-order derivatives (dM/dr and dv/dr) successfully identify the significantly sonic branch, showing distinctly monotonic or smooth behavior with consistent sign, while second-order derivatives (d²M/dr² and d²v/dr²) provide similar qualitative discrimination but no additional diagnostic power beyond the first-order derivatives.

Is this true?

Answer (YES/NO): NO